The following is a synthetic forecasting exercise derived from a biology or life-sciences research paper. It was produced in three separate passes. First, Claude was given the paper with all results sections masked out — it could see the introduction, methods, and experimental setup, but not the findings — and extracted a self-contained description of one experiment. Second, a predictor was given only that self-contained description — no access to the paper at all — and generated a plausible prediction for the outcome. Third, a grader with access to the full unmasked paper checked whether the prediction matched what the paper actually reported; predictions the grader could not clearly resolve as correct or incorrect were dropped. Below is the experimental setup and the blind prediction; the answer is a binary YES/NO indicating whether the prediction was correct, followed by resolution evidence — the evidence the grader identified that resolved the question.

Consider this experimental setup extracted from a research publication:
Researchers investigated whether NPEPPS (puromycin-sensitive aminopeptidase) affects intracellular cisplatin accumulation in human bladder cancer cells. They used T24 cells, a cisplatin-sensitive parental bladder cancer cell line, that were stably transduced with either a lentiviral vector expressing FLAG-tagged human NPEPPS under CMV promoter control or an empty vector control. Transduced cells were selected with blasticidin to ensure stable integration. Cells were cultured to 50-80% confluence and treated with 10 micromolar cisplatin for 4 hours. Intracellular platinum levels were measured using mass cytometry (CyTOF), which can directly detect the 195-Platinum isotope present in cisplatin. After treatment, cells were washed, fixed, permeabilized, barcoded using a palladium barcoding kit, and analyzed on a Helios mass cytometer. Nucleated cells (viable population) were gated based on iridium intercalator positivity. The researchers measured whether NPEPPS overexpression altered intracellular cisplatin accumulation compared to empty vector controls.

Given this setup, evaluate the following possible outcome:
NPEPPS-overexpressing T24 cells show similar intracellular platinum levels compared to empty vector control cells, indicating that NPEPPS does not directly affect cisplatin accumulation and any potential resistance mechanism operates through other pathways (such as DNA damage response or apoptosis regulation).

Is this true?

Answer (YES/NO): NO